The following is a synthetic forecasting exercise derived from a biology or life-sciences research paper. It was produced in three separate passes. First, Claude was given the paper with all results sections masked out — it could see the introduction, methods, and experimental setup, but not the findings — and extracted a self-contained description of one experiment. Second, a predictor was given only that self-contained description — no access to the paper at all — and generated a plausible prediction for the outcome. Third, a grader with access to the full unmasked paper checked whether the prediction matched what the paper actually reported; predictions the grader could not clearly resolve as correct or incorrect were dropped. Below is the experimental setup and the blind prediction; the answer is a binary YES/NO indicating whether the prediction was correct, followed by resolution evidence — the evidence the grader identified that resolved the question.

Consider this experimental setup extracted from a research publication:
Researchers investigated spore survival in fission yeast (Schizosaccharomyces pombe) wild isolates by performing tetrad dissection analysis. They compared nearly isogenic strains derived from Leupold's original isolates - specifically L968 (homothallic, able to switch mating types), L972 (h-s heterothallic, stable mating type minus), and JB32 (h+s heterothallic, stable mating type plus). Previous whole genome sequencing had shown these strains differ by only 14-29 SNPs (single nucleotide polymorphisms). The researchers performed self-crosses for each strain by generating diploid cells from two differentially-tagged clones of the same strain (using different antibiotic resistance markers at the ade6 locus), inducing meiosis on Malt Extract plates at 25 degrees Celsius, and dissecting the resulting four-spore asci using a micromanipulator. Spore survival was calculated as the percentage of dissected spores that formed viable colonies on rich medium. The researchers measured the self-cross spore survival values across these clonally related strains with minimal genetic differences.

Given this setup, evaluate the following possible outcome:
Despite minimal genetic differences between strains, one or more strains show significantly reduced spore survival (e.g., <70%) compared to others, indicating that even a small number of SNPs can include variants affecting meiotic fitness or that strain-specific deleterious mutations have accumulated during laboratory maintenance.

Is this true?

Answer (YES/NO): NO